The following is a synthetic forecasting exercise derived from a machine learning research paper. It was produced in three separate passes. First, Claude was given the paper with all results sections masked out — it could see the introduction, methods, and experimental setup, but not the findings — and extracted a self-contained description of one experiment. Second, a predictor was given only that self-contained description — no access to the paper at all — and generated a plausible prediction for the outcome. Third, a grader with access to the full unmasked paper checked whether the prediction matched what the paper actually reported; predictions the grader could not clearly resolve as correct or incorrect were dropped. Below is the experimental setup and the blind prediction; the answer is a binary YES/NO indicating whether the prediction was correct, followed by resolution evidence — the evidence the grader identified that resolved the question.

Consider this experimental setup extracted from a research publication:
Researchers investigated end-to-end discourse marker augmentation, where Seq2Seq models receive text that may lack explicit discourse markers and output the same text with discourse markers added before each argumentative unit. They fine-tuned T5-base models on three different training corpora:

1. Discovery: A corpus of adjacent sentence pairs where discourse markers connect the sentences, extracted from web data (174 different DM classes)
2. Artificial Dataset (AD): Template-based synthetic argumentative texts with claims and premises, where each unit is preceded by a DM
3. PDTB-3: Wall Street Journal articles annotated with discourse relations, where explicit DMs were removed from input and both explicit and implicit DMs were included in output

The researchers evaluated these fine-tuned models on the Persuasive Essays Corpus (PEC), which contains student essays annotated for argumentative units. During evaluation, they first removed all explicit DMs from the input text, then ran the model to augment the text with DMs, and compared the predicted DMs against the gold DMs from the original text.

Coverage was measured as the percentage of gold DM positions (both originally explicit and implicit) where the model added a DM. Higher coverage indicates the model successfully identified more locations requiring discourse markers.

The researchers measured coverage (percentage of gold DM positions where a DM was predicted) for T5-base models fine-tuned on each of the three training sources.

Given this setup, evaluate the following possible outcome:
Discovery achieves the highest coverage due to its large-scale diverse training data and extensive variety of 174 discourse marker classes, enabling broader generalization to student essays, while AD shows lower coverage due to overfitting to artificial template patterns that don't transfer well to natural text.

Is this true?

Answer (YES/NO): NO